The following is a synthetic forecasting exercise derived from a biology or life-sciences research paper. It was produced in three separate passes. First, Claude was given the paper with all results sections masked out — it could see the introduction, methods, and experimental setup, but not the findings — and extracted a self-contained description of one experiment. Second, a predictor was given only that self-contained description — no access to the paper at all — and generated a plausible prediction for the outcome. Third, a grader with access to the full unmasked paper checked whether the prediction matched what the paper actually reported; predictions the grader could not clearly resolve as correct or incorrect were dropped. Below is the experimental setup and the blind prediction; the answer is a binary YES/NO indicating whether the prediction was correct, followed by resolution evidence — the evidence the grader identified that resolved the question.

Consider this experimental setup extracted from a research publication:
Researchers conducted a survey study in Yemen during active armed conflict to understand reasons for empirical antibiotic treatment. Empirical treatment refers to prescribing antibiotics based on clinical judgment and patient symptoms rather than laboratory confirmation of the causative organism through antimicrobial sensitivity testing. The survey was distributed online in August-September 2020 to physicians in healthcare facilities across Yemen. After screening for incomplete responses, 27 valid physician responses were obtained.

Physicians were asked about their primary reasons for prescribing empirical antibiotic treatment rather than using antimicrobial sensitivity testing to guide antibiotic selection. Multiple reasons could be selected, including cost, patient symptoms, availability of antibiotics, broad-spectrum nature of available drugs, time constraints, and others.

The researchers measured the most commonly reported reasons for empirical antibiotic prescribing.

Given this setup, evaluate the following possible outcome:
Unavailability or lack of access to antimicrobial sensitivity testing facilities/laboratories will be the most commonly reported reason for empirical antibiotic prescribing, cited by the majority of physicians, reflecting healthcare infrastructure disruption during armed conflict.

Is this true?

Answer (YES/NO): NO